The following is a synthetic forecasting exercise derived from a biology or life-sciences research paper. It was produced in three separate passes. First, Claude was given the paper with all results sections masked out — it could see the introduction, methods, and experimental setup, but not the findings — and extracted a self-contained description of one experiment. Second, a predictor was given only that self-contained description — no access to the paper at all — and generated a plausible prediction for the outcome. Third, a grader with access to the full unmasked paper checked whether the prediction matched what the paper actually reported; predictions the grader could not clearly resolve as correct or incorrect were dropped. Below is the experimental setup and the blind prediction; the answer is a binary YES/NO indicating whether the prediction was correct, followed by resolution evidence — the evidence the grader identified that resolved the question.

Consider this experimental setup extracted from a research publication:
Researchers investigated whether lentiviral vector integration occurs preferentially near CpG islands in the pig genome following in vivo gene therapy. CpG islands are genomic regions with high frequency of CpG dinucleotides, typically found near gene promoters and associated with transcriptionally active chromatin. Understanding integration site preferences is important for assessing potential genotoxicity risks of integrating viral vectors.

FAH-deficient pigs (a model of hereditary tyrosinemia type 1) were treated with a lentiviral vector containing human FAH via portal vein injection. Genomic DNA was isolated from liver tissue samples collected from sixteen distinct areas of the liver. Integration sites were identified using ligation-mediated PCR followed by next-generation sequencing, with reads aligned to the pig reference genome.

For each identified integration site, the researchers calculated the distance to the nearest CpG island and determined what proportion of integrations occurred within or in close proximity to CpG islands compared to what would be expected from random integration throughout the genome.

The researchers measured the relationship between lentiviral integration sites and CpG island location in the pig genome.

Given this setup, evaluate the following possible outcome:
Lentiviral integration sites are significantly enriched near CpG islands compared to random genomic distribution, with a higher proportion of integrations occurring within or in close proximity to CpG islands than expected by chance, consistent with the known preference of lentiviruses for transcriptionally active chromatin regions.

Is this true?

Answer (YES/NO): NO